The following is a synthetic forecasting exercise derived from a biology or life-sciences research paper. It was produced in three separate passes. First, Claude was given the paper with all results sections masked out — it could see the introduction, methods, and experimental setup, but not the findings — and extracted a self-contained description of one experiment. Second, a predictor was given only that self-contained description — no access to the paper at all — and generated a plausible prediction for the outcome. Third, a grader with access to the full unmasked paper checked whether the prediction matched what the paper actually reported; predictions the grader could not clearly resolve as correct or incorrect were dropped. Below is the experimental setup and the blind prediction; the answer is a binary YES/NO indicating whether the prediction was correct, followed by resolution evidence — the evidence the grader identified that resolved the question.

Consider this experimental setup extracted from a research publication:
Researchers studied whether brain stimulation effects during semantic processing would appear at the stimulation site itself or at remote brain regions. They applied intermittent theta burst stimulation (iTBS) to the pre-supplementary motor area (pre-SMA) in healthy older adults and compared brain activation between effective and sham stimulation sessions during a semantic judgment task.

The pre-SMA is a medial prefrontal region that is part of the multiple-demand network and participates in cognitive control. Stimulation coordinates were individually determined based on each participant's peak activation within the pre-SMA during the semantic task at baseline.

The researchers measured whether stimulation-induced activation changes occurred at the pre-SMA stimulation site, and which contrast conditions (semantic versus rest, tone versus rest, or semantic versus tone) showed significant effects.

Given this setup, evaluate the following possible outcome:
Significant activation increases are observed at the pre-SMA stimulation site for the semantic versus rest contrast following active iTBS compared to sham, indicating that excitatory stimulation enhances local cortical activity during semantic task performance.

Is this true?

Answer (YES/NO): NO